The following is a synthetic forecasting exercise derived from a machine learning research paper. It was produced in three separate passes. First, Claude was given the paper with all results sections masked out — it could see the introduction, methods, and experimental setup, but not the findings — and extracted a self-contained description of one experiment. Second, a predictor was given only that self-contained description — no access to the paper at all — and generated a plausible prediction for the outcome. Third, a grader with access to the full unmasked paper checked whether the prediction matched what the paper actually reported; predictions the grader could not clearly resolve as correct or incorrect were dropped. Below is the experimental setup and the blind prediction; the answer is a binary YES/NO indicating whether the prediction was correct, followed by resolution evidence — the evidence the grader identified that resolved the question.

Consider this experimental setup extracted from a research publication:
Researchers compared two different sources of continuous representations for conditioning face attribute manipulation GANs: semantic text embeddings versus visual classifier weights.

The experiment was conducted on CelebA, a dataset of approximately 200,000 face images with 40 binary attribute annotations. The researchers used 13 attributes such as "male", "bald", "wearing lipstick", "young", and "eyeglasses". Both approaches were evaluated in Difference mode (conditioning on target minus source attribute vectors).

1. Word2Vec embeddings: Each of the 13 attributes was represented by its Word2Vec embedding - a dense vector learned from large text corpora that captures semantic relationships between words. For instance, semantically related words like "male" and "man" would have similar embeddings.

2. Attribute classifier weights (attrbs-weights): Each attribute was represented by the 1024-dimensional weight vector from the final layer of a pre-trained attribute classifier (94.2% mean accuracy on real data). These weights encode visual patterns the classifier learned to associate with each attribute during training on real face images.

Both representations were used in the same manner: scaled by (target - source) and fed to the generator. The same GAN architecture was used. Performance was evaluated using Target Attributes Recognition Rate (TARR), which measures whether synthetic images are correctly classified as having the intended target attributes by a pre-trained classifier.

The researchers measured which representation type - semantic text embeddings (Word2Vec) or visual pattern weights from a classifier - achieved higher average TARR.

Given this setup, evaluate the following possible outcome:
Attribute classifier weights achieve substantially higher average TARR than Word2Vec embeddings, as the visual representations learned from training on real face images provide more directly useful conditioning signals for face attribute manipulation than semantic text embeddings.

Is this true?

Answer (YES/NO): NO